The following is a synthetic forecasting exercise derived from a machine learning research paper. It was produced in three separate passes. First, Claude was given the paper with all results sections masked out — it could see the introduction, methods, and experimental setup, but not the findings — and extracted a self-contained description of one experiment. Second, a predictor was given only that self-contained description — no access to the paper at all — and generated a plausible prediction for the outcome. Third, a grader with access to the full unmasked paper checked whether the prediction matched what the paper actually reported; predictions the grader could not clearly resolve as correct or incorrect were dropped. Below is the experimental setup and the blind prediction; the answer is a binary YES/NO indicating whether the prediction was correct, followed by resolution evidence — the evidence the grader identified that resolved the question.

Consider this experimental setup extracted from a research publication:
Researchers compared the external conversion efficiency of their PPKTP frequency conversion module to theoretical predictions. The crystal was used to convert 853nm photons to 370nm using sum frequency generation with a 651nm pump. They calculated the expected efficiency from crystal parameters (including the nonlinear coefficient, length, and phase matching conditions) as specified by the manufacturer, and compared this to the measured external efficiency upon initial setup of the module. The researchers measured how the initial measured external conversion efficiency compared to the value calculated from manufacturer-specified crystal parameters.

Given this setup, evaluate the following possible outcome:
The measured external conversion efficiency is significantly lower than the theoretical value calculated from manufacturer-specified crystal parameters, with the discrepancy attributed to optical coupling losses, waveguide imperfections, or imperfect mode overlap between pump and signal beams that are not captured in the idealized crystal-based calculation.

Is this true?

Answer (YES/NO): NO